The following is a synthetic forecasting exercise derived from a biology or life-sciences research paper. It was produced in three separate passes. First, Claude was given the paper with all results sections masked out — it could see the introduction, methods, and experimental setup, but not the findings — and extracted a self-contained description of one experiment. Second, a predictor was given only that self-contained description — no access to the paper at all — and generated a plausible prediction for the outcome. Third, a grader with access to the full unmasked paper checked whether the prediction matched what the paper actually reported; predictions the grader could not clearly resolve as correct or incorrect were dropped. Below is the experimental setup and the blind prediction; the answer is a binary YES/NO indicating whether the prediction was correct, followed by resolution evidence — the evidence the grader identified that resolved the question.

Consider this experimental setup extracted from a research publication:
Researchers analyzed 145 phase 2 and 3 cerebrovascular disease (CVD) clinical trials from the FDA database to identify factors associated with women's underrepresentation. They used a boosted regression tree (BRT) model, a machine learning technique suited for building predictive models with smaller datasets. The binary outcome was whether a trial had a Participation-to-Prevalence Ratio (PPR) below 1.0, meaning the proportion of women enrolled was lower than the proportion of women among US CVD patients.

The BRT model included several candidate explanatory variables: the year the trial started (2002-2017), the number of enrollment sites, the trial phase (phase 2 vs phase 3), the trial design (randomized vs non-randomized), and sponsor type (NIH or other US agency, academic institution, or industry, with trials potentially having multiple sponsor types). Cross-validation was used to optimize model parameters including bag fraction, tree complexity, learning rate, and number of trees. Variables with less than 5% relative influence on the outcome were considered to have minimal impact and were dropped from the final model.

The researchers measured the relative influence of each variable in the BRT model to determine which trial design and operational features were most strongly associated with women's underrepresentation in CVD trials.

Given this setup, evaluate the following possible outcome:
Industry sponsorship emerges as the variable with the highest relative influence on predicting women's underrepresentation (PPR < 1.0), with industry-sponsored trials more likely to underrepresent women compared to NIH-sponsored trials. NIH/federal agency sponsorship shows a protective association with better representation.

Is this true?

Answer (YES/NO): NO